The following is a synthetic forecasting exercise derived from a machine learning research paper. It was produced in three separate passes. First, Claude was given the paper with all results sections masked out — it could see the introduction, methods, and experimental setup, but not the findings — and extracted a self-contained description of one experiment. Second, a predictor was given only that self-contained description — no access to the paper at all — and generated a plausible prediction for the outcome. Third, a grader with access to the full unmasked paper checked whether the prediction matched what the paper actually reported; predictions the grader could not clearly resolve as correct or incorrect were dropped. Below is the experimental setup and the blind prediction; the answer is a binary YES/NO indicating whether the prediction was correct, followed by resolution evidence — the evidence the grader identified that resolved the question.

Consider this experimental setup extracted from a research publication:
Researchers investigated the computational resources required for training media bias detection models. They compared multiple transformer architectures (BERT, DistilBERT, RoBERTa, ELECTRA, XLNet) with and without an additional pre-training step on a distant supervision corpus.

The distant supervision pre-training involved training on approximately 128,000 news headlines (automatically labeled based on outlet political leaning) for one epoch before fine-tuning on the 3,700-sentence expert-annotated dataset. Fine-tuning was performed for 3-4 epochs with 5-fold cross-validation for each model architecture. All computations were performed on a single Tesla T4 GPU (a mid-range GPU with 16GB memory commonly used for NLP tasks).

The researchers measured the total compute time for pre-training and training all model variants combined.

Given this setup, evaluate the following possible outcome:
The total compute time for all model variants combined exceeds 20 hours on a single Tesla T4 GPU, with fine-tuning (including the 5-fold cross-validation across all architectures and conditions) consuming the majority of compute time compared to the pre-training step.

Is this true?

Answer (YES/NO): NO